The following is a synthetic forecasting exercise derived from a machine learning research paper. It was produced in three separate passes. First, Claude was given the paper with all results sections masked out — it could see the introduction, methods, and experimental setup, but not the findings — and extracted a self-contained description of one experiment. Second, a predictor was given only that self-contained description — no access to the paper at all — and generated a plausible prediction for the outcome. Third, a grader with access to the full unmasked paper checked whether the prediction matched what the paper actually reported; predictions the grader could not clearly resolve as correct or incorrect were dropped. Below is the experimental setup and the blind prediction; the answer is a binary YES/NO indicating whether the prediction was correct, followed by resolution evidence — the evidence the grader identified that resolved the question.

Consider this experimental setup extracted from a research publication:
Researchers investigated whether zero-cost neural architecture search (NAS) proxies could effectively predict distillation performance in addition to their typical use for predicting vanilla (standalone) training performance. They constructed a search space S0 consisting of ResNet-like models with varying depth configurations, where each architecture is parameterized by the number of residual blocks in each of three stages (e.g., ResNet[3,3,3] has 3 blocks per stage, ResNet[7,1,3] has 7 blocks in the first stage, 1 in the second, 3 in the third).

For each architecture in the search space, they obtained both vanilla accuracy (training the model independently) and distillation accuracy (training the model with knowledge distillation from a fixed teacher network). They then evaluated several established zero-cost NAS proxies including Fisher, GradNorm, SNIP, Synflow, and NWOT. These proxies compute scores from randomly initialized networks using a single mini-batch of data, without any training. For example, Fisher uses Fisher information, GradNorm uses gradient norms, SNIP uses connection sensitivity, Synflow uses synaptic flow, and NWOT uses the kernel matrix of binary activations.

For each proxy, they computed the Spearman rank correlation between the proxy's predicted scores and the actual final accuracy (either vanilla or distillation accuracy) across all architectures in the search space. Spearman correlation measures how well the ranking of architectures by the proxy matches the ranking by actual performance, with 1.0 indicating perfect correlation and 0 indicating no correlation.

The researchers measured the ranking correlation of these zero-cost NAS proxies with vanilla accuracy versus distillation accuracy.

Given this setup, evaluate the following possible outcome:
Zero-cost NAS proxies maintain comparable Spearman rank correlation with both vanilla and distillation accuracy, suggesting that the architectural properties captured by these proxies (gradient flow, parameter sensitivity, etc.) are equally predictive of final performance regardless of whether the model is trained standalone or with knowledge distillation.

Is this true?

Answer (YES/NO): NO